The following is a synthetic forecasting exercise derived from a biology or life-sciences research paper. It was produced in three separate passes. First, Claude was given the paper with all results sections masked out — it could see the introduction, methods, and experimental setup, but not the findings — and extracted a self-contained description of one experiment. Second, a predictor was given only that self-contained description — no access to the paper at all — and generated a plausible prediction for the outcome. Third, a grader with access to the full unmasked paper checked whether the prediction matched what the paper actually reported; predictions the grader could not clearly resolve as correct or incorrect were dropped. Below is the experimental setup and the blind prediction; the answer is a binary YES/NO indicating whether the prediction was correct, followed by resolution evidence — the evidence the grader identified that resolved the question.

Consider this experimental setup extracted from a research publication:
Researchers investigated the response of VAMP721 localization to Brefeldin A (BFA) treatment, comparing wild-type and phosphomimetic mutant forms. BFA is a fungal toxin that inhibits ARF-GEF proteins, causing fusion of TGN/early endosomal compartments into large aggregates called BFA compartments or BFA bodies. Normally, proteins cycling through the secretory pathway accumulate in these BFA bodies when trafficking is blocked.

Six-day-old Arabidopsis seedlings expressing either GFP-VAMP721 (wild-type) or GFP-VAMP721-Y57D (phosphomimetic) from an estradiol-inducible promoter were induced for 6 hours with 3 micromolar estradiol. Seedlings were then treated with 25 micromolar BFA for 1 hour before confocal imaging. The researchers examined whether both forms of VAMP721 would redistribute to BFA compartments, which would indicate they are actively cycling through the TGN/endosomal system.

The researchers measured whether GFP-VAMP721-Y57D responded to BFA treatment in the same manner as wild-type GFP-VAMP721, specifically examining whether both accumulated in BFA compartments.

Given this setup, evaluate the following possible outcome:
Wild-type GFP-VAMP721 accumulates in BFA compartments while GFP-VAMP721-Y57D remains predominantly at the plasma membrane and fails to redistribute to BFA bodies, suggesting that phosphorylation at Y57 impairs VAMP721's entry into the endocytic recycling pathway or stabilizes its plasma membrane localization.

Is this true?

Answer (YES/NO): NO